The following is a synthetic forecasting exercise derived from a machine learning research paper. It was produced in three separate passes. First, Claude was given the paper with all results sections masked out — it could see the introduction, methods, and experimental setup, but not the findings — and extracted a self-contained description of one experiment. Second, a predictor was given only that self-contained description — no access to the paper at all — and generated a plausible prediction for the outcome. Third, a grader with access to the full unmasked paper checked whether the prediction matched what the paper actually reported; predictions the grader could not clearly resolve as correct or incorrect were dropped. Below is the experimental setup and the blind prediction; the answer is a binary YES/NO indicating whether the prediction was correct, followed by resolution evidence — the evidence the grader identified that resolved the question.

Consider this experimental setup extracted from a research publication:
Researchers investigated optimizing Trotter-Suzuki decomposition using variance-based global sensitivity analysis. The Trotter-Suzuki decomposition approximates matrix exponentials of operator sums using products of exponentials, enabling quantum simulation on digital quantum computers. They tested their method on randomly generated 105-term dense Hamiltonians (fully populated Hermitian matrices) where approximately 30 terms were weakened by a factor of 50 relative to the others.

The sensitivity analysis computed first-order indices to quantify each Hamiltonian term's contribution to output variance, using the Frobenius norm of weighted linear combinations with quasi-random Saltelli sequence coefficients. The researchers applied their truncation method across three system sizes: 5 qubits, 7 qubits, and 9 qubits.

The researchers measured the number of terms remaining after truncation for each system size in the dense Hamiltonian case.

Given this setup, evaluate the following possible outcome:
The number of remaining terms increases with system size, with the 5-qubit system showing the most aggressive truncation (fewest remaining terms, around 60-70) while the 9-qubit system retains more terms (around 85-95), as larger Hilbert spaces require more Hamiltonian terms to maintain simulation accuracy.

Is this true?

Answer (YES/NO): NO